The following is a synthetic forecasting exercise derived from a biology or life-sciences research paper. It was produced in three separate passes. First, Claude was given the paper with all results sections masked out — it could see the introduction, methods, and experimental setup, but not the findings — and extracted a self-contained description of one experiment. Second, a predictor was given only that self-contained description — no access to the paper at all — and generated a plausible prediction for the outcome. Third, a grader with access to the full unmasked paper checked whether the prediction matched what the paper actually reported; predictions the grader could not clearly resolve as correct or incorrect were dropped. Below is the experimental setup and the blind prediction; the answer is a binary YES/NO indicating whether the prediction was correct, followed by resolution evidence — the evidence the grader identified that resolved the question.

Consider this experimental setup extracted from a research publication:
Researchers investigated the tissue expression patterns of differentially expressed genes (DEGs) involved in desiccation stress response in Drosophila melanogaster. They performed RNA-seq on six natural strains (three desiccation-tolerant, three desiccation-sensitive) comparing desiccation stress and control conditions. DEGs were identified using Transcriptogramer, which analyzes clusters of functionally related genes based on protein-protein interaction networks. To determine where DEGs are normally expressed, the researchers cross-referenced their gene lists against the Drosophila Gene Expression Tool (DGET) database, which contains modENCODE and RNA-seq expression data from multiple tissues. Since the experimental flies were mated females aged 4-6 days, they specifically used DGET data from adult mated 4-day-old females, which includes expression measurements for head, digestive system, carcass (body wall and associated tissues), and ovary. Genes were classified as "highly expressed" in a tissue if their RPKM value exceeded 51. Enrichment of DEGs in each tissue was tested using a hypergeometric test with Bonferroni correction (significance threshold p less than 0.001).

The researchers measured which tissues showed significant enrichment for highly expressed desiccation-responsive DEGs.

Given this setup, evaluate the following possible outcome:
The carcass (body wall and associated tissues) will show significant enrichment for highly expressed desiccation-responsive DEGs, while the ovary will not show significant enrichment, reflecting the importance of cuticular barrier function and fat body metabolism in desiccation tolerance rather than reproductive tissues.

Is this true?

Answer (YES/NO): NO